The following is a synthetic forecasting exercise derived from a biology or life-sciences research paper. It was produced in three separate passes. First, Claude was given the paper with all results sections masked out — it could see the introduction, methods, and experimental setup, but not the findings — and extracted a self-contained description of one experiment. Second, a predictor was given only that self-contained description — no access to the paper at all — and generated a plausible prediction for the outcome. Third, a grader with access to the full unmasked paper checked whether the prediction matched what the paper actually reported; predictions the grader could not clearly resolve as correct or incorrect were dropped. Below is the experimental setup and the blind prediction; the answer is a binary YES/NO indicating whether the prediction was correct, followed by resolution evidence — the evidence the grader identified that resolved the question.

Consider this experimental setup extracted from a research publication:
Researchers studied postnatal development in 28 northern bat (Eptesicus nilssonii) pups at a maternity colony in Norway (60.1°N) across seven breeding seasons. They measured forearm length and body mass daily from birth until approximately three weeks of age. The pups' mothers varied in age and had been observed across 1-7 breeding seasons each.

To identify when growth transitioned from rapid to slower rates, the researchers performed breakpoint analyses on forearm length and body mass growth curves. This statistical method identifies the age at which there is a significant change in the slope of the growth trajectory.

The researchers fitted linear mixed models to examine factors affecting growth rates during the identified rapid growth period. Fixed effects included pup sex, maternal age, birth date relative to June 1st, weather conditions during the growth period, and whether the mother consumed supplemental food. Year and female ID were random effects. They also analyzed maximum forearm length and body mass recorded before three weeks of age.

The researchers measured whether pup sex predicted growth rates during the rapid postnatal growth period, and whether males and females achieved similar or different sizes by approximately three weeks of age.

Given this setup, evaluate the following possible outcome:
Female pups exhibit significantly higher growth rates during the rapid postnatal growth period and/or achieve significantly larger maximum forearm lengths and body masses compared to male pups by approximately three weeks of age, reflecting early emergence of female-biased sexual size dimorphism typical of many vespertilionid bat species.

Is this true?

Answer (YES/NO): NO